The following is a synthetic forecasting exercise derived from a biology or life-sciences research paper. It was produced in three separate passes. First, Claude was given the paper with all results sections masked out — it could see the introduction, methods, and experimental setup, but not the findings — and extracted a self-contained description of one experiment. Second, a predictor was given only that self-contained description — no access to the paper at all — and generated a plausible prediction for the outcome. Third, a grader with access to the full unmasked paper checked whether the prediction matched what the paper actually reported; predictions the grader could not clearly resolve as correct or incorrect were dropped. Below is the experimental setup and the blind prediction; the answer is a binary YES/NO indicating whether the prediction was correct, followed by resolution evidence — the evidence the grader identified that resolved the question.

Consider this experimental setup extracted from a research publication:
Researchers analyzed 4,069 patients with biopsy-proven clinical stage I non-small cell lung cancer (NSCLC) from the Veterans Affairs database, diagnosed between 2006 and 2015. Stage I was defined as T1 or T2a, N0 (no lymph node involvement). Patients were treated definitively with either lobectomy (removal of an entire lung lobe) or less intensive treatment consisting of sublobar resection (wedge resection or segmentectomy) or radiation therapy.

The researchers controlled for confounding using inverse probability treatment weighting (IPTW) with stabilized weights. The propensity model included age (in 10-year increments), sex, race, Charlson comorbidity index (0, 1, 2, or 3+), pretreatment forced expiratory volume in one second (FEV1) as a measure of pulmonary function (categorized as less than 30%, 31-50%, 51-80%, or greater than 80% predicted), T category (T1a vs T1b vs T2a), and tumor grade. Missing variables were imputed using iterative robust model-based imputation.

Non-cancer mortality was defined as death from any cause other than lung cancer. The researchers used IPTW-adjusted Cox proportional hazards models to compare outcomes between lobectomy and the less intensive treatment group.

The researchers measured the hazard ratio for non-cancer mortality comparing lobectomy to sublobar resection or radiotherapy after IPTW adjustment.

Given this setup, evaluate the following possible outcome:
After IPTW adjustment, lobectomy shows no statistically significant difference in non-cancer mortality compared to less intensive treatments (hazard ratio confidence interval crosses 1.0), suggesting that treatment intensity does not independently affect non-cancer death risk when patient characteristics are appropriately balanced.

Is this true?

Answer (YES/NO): YES